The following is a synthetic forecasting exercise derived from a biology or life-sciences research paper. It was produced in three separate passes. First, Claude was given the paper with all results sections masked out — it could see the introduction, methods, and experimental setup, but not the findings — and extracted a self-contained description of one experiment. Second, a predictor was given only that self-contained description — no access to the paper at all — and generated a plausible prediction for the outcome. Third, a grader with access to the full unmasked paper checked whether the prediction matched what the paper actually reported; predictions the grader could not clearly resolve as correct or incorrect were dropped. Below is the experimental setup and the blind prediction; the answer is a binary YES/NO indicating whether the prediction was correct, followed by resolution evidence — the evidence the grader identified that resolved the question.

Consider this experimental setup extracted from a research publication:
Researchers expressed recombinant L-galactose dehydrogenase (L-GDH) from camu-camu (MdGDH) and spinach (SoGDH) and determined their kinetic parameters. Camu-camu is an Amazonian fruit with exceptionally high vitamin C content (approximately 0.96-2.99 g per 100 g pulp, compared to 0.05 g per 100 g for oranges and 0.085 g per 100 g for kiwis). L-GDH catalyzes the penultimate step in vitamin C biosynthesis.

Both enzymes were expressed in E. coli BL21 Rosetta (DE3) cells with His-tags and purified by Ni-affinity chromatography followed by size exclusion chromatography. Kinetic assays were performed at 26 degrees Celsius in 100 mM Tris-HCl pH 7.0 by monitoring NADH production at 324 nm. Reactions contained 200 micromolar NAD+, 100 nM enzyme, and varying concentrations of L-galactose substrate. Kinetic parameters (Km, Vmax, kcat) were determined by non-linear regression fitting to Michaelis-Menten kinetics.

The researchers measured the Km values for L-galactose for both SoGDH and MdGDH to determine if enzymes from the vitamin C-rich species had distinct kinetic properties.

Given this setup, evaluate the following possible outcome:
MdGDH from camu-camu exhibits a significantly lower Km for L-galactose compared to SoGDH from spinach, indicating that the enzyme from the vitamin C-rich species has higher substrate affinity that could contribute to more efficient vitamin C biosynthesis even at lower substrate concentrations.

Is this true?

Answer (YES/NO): NO